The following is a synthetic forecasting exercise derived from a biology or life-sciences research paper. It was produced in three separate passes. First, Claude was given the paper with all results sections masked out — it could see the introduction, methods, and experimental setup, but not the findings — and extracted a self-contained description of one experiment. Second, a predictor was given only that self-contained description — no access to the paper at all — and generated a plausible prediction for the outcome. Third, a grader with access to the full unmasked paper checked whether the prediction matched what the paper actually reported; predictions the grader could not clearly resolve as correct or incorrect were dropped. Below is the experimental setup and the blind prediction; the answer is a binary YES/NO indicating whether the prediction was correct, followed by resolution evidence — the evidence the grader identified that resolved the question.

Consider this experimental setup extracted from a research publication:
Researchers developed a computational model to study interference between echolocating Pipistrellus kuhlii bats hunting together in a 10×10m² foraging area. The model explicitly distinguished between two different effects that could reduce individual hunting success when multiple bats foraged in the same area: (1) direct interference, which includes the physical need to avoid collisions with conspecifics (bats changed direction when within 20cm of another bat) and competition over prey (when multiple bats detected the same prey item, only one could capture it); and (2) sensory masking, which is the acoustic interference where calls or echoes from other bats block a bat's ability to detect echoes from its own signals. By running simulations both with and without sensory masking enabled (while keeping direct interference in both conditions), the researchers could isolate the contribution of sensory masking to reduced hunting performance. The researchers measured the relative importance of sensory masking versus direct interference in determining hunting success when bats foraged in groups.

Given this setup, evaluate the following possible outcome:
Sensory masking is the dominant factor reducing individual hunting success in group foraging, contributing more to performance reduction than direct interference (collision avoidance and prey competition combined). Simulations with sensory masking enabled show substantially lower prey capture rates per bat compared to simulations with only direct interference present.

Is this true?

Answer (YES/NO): NO